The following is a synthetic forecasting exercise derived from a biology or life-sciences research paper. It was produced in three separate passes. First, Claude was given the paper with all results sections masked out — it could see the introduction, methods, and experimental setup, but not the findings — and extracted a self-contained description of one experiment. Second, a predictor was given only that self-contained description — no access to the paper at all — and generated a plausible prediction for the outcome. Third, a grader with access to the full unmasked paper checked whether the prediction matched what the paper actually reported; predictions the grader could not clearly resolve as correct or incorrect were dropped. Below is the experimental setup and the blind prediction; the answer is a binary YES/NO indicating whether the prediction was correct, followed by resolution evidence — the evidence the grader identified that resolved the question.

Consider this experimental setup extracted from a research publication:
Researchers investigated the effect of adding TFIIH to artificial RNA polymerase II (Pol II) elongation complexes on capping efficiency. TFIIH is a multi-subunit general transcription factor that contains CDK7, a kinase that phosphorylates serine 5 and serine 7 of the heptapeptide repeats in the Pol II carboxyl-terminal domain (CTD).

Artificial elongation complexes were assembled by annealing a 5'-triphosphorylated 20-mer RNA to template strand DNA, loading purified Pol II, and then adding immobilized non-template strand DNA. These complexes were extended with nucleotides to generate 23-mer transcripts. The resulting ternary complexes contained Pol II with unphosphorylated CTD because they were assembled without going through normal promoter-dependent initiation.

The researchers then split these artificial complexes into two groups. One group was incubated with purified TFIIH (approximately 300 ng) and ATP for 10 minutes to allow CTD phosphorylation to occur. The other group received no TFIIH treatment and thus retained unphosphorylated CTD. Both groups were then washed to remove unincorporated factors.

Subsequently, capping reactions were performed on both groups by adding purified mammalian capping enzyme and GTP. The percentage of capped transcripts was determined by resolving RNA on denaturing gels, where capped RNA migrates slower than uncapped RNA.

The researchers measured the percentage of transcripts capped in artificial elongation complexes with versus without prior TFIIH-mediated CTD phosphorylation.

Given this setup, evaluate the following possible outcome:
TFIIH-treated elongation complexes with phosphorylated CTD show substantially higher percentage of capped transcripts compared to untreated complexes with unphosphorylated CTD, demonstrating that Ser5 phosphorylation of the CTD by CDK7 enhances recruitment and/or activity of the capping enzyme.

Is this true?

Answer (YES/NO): YES